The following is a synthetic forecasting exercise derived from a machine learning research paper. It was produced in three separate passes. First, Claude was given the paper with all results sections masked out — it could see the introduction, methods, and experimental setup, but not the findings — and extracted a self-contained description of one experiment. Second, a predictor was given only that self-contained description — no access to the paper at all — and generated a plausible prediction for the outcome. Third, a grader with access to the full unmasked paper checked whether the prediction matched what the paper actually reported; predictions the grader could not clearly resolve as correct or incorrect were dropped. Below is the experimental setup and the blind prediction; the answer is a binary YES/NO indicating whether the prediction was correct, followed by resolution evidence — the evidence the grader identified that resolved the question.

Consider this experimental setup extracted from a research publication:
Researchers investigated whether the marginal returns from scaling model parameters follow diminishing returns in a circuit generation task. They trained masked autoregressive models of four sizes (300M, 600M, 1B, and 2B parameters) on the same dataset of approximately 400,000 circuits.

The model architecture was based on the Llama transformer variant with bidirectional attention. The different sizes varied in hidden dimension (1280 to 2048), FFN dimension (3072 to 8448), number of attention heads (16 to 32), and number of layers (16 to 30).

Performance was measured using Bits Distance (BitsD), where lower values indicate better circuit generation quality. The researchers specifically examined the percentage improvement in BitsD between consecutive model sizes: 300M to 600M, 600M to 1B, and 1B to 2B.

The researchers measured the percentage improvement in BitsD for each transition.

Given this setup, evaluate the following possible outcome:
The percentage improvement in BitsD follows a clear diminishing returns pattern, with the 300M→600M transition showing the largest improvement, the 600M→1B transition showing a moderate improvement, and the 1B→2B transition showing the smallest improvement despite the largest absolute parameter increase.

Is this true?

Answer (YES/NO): NO